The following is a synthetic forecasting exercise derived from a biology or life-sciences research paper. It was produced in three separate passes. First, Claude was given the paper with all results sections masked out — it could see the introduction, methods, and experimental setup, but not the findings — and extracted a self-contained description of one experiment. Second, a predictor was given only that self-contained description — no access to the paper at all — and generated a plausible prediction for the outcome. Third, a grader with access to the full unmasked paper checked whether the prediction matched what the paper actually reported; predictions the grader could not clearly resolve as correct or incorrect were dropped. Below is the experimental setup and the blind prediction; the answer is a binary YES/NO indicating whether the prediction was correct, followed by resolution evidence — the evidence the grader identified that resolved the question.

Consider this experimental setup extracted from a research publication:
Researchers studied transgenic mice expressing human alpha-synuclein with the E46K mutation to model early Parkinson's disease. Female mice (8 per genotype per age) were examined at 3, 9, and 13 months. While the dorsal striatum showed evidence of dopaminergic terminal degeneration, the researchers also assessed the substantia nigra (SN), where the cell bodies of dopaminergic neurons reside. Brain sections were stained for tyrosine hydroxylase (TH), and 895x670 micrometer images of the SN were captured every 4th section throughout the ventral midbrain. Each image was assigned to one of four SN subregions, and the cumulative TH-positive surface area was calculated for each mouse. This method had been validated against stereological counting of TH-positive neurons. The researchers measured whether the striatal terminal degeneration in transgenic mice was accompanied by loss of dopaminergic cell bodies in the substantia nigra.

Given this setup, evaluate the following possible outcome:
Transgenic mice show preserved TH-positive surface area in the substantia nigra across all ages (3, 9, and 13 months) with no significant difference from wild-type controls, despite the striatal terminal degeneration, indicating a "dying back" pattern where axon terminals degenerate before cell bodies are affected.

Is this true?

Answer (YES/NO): YES